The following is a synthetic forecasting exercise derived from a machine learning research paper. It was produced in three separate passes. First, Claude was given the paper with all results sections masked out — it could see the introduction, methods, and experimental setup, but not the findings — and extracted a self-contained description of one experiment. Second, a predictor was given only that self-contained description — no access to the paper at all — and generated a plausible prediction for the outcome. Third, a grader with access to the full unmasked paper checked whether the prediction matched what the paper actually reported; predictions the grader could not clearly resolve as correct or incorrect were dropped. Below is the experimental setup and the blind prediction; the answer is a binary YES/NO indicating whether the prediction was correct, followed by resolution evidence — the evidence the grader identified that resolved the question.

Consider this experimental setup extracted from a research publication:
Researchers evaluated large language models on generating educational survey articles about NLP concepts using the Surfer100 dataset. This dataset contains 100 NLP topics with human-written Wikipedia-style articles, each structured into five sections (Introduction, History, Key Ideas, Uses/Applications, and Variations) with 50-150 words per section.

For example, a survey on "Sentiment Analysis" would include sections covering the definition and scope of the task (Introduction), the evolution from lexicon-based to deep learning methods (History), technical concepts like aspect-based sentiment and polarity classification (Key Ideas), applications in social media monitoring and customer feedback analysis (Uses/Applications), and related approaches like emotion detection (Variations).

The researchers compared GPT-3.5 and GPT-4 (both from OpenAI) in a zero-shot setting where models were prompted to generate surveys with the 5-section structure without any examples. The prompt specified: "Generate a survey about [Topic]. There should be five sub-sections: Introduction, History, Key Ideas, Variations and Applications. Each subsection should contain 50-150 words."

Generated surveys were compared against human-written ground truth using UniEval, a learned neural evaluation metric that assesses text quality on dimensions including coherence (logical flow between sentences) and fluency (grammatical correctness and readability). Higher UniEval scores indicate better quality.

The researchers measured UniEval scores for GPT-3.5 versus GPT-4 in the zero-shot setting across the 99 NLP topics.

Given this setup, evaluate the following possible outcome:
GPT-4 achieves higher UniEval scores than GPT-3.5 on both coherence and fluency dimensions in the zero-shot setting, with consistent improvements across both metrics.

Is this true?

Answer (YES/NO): NO